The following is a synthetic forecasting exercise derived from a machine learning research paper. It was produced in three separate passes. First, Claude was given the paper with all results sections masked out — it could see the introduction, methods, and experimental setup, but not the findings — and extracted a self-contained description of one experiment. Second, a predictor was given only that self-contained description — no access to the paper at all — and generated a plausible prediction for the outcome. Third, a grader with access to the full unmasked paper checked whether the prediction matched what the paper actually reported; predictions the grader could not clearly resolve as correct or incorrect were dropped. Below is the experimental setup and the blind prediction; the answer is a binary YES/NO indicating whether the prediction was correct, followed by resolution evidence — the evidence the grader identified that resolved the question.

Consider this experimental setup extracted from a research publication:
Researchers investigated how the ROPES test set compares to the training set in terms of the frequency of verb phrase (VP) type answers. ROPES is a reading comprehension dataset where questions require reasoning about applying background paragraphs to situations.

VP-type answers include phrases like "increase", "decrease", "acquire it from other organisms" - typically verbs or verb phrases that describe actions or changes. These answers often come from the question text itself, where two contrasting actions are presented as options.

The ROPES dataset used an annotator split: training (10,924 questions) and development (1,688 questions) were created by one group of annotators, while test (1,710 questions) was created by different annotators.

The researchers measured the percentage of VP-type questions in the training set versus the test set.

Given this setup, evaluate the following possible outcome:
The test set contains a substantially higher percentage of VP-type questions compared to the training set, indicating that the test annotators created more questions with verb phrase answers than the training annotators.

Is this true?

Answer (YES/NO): YES